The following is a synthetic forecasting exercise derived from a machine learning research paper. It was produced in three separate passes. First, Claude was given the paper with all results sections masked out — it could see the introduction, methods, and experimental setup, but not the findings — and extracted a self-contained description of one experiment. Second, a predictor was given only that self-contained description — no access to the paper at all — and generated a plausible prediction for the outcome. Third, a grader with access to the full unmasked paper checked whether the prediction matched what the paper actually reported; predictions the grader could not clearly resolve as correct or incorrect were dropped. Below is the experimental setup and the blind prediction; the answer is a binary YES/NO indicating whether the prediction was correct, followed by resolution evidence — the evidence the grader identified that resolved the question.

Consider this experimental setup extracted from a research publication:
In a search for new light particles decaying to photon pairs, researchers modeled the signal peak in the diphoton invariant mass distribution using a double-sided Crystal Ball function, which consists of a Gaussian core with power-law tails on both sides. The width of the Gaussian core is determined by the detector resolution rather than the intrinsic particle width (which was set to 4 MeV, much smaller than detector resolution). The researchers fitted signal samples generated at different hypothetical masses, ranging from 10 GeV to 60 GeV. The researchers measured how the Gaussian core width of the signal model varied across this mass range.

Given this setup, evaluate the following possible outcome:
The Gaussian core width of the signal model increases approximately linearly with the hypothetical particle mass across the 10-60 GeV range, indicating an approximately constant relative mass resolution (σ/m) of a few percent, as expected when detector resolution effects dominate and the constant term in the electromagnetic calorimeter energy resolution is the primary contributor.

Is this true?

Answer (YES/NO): YES